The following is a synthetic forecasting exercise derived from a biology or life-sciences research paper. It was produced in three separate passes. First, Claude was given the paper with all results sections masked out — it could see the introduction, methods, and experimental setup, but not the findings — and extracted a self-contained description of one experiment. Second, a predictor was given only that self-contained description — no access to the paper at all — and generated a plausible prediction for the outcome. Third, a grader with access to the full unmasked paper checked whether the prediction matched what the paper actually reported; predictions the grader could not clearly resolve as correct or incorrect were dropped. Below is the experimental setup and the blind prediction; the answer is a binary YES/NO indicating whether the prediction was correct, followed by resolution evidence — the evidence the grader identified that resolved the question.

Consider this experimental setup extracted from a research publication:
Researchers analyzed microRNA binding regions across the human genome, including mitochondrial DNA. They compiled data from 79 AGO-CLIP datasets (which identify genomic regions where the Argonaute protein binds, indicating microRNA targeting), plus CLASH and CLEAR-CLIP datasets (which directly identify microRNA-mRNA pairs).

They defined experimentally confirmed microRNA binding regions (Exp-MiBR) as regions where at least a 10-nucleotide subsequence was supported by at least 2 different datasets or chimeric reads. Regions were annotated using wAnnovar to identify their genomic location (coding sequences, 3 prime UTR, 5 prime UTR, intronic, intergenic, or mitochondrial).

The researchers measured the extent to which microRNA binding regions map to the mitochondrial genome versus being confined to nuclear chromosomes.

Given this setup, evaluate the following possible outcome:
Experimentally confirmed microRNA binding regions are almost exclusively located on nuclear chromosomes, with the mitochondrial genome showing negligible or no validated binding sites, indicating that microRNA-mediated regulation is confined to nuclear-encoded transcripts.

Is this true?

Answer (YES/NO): NO